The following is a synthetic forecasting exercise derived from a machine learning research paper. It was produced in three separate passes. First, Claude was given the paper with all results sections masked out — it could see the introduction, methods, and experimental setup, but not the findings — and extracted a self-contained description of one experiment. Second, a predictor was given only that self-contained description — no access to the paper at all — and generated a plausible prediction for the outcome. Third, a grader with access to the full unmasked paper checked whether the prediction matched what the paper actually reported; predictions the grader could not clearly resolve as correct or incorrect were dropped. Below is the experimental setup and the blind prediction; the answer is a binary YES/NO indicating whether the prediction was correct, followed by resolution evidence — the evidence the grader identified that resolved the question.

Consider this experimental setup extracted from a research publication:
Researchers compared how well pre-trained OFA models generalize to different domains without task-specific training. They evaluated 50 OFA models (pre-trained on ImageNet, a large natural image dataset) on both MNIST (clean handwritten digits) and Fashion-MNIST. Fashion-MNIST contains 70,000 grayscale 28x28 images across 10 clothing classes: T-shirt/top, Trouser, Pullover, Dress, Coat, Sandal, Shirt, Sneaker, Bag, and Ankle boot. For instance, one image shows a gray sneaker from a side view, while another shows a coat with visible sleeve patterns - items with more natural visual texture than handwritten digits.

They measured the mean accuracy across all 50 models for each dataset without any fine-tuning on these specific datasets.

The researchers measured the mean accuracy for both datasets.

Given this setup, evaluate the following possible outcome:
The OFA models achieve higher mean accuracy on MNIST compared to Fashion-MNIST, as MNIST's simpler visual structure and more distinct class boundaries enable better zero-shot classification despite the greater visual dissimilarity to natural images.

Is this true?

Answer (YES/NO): YES